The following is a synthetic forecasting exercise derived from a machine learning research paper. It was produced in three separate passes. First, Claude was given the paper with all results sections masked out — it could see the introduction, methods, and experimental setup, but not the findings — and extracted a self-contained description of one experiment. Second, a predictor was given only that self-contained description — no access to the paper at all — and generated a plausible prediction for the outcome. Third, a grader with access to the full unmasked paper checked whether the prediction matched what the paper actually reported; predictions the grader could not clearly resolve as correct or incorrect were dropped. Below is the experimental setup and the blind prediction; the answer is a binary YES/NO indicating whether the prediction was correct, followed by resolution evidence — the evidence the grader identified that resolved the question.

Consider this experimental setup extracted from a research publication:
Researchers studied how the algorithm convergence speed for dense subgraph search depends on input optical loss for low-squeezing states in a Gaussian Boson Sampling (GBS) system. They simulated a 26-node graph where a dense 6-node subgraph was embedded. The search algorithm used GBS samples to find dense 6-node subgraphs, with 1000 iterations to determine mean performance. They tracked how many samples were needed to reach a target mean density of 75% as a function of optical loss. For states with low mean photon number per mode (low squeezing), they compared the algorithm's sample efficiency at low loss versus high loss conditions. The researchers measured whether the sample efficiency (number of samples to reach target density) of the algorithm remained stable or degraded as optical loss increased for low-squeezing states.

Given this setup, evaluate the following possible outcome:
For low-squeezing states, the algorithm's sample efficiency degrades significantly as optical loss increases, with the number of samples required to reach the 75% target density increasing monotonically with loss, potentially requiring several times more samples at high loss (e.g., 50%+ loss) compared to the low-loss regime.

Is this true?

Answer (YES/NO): NO